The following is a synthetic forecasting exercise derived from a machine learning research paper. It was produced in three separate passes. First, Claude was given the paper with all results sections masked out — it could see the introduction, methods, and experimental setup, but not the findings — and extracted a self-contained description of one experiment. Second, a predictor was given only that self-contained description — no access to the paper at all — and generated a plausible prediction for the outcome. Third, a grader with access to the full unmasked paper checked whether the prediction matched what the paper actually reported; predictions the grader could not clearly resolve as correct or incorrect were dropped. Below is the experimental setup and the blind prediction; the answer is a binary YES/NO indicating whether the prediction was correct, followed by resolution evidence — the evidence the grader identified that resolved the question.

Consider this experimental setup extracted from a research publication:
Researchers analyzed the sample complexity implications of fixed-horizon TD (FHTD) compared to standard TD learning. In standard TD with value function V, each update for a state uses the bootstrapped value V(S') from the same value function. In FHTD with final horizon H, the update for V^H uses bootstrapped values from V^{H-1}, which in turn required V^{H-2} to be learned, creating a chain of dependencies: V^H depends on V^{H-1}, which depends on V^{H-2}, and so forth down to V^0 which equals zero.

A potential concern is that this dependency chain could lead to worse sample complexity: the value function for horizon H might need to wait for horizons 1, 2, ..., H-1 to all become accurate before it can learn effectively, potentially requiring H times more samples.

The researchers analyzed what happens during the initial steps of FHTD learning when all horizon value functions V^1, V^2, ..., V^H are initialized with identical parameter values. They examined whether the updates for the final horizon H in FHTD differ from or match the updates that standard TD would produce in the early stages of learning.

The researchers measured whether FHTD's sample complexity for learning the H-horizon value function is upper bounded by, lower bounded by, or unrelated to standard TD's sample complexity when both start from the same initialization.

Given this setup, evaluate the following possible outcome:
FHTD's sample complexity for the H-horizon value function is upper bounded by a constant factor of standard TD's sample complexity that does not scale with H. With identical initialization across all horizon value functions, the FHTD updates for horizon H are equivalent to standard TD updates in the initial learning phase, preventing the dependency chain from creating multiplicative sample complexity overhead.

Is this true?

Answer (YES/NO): YES